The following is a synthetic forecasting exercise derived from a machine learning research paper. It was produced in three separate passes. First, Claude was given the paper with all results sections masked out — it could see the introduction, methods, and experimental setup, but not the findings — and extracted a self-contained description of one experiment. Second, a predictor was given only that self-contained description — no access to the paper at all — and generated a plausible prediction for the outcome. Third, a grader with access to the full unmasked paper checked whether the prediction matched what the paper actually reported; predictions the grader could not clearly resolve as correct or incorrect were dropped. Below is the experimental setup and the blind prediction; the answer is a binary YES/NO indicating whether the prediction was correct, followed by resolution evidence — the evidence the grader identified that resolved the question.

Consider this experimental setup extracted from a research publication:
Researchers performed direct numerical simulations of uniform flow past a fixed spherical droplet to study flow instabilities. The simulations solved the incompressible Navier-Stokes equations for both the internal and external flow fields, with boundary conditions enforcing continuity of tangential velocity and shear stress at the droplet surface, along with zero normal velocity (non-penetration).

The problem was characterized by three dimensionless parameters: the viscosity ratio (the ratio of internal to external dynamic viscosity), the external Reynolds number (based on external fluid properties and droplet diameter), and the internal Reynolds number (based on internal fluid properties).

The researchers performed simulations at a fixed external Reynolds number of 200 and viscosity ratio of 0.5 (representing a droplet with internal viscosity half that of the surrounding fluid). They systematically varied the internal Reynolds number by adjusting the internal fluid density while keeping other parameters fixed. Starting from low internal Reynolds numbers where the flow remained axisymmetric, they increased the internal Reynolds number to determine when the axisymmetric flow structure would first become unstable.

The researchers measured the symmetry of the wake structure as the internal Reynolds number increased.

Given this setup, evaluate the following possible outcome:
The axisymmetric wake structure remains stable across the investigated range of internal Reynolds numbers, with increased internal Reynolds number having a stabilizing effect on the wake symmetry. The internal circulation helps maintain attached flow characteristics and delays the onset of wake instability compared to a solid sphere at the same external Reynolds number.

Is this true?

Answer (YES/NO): NO